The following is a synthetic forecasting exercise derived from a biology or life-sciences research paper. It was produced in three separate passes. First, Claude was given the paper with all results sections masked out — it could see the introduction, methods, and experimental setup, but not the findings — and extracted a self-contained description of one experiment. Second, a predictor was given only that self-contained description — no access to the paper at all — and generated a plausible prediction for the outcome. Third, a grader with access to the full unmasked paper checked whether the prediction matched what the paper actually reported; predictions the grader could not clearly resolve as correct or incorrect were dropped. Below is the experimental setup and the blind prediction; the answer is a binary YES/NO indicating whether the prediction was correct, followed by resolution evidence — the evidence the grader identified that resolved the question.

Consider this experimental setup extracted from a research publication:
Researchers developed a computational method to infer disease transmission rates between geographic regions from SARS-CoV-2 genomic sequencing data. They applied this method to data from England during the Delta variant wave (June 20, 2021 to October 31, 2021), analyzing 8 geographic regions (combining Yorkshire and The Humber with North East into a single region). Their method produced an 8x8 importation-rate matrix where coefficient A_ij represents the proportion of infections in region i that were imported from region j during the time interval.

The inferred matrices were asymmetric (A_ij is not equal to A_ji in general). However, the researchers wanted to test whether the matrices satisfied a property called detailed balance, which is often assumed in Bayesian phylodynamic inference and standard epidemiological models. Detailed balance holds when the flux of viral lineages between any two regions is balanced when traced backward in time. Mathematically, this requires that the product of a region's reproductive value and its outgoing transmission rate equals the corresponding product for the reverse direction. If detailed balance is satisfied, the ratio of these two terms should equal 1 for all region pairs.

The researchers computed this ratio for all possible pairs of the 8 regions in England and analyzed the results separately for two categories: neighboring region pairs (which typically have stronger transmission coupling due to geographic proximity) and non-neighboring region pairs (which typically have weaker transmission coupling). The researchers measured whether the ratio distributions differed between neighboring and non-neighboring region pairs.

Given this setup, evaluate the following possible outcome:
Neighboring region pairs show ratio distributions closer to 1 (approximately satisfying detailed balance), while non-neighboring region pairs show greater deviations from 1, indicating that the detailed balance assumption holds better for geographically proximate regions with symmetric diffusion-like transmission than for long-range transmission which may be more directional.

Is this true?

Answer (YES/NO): NO